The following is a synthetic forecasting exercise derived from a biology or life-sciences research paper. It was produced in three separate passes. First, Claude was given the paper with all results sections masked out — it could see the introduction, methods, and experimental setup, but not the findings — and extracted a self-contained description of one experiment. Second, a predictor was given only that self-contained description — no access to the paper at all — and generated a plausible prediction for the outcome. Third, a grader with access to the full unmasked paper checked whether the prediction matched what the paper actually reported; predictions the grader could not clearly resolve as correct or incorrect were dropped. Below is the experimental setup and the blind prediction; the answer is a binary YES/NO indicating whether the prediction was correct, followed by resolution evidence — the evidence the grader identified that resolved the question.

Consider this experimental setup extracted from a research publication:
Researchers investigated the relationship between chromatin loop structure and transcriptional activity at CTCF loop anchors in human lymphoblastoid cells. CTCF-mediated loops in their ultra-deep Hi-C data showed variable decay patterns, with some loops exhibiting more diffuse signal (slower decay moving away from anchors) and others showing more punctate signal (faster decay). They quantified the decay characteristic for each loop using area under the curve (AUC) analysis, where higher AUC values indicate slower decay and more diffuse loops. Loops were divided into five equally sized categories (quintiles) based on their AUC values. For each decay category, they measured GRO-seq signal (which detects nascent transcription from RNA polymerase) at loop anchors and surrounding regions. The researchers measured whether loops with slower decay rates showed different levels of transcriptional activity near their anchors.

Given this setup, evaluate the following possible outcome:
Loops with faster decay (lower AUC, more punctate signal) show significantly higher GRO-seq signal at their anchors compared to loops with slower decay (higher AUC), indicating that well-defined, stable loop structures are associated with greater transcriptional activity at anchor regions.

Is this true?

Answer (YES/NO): NO